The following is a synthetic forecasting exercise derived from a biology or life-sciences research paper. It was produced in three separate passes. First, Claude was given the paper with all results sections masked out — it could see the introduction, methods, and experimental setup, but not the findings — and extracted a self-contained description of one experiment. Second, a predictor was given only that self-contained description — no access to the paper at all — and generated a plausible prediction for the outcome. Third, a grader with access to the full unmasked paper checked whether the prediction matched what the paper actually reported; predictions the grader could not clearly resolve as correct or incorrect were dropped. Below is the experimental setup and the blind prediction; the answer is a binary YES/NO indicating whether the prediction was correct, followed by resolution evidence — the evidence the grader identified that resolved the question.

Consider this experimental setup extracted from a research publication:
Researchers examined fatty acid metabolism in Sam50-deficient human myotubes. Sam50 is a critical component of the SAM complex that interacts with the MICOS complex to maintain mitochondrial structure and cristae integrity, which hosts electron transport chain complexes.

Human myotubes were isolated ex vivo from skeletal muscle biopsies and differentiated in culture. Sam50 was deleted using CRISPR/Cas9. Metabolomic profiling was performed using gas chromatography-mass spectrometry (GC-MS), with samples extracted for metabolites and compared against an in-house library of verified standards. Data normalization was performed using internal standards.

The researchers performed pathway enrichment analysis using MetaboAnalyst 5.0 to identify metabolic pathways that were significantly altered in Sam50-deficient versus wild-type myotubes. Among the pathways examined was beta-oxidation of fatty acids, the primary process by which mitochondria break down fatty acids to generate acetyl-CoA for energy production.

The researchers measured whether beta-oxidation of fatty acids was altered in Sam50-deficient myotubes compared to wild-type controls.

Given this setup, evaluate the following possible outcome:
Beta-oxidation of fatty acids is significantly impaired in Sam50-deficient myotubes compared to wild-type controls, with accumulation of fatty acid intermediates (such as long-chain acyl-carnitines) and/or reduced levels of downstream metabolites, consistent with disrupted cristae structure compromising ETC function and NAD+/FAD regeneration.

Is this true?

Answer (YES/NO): NO